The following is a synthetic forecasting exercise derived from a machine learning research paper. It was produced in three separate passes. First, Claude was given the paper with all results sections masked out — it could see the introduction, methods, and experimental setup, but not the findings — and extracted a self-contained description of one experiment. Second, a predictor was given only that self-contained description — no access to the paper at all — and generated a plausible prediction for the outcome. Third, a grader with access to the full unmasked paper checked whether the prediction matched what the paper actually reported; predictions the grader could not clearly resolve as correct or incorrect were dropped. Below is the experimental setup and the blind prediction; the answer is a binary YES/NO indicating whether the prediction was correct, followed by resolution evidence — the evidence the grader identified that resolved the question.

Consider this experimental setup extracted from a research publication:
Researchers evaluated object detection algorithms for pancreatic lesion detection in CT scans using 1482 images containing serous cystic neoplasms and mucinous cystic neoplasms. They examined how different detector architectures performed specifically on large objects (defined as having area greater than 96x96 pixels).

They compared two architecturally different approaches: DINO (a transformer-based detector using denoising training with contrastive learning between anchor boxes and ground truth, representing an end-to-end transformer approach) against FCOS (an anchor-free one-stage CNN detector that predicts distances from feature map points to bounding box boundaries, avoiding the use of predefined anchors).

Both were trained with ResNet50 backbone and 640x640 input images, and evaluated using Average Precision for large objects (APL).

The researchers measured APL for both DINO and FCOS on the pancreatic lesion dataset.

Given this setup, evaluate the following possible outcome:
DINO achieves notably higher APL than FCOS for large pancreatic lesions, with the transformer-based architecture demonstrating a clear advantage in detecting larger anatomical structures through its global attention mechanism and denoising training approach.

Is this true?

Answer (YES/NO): YES